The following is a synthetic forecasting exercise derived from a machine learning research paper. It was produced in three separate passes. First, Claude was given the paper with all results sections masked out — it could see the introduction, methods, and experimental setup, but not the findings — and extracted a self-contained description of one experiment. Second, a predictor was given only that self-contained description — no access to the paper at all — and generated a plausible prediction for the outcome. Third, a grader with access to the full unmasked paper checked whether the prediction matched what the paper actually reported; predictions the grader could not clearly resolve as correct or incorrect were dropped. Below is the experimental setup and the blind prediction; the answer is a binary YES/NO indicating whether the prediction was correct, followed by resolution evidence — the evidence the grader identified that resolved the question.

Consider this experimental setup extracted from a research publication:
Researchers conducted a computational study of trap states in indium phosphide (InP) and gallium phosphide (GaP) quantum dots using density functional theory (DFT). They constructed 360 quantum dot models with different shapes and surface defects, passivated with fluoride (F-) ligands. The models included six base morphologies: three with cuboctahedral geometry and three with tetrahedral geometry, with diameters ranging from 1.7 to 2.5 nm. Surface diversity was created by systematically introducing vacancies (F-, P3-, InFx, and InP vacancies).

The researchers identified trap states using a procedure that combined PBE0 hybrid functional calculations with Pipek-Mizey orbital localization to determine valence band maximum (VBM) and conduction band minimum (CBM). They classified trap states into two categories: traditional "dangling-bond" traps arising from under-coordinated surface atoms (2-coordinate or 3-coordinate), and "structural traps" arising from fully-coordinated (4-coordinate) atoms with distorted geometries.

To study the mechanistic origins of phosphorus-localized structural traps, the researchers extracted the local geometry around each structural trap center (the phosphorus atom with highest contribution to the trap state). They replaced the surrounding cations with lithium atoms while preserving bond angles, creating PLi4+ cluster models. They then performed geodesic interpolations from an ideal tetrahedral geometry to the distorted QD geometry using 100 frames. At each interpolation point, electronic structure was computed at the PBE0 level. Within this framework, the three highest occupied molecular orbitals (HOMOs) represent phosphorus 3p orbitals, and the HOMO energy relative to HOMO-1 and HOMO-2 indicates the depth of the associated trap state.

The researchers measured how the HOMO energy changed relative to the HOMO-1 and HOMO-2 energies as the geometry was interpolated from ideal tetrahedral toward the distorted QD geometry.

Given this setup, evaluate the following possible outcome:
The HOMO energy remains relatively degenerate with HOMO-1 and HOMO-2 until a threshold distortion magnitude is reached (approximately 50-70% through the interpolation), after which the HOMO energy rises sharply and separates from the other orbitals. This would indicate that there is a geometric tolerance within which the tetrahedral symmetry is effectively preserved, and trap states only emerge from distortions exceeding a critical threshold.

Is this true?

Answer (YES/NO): NO